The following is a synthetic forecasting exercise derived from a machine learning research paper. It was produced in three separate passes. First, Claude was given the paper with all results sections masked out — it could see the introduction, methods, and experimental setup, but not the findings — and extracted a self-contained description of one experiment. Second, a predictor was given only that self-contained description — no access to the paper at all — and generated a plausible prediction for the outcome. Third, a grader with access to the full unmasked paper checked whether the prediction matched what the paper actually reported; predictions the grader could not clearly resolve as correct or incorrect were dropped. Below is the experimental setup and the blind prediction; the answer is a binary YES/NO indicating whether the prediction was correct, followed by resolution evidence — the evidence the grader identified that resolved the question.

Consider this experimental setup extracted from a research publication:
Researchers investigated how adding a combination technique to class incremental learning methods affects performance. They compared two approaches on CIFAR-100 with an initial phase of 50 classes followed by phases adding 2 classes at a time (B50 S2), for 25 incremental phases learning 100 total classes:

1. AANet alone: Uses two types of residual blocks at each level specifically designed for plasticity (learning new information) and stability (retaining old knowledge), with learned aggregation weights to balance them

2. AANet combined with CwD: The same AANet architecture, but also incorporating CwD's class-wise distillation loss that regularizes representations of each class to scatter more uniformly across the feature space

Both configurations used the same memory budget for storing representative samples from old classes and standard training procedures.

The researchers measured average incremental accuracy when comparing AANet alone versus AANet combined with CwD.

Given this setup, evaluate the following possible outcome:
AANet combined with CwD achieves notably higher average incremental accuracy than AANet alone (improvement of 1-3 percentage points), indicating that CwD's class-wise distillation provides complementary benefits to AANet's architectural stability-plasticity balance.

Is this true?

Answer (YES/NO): NO